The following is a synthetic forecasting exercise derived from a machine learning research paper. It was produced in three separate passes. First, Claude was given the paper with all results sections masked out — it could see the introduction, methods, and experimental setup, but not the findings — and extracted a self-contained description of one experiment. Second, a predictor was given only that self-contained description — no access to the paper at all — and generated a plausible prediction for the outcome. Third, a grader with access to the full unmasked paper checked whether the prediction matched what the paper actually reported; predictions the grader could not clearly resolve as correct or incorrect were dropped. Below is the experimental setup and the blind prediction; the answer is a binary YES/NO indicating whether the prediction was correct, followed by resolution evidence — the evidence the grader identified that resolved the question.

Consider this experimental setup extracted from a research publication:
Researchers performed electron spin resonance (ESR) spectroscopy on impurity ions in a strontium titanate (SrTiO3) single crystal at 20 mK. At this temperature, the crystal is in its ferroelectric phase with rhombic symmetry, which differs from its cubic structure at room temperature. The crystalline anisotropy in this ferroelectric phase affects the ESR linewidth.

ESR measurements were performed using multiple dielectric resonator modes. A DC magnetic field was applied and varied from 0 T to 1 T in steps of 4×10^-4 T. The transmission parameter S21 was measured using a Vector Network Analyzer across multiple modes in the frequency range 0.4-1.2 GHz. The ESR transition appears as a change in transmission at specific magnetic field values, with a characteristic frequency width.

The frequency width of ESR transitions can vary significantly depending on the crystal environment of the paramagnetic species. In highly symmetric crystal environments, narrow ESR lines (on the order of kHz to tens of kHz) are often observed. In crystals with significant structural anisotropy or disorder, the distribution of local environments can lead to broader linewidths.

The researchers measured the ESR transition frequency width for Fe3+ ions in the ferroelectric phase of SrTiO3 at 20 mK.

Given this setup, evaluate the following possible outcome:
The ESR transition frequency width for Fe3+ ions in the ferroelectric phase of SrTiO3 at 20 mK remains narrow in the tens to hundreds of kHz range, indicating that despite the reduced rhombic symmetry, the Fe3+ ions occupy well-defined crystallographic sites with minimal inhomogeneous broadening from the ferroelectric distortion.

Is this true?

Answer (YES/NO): NO